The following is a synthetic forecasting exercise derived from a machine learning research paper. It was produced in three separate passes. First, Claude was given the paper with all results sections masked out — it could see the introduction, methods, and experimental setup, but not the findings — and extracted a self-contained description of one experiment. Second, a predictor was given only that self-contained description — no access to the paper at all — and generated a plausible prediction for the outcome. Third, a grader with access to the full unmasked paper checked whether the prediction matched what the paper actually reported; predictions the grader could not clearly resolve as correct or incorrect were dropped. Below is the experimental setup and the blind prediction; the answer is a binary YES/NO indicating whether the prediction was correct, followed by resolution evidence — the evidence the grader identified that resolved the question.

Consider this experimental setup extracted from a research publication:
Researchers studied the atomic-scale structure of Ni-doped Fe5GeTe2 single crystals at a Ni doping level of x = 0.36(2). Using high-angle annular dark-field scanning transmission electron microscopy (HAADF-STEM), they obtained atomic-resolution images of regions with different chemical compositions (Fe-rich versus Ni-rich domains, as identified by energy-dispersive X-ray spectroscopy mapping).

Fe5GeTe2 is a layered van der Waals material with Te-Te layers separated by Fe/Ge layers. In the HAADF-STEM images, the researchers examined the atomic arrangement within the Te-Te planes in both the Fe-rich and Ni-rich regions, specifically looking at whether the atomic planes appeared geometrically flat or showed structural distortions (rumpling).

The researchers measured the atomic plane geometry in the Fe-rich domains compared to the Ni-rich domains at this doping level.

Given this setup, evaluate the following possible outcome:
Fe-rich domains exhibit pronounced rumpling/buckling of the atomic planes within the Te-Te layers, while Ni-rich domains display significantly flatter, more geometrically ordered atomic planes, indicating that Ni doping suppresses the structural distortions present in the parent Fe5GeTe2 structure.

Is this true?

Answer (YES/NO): NO